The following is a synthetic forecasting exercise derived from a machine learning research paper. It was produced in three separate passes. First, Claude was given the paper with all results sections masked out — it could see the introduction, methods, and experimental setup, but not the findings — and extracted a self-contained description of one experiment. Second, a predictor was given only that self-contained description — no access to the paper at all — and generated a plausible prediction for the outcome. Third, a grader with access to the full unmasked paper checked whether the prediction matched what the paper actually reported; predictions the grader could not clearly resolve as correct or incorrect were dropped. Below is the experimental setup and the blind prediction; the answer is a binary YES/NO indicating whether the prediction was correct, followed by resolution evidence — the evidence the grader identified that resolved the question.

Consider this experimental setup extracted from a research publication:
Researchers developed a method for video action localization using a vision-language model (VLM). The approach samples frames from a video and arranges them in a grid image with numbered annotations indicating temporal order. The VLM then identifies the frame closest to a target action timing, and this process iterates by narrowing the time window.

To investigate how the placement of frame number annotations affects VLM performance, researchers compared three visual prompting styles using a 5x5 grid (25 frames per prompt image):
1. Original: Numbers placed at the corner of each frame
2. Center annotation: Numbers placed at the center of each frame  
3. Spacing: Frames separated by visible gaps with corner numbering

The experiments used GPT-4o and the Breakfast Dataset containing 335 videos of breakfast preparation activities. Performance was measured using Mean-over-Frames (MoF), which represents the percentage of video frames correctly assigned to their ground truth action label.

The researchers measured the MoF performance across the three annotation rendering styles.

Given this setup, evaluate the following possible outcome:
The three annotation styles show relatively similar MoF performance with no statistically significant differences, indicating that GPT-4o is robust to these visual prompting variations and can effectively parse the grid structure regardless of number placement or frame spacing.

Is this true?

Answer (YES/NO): NO